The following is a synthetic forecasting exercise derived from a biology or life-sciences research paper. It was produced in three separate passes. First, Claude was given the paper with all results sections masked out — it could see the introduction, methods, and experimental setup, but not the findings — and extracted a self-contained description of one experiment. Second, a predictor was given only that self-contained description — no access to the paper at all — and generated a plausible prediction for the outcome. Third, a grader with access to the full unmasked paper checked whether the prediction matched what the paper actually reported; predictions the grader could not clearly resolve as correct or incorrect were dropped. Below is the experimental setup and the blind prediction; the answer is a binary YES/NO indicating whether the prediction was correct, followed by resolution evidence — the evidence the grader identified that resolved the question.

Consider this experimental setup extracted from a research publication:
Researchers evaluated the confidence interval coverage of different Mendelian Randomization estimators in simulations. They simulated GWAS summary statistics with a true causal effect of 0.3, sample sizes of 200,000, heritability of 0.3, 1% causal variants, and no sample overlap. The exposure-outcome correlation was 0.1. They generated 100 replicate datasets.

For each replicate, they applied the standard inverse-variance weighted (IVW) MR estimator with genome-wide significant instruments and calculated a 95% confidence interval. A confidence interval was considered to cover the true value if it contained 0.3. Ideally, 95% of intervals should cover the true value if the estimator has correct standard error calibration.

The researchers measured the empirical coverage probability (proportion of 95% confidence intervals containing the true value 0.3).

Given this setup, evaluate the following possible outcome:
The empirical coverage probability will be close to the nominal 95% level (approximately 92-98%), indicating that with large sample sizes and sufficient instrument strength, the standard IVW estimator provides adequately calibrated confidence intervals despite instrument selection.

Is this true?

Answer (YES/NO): NO